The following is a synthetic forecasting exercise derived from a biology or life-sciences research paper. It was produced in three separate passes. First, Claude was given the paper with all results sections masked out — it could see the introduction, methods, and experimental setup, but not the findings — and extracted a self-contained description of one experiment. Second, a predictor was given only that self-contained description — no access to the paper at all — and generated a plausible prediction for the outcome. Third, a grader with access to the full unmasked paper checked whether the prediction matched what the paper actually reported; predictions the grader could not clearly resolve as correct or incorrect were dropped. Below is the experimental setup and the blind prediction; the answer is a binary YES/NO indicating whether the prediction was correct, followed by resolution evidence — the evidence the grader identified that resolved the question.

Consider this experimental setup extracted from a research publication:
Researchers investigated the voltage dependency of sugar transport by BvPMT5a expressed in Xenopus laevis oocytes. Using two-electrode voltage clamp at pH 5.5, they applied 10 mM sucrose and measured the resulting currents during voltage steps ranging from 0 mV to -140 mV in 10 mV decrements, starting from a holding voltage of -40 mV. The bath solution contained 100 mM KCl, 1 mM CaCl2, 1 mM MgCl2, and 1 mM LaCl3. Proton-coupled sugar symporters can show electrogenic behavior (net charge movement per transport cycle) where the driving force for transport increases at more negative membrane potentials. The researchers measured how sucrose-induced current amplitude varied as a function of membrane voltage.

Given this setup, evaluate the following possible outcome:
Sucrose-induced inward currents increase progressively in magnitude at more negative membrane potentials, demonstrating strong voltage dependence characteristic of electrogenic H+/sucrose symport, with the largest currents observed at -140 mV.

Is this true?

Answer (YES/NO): NO